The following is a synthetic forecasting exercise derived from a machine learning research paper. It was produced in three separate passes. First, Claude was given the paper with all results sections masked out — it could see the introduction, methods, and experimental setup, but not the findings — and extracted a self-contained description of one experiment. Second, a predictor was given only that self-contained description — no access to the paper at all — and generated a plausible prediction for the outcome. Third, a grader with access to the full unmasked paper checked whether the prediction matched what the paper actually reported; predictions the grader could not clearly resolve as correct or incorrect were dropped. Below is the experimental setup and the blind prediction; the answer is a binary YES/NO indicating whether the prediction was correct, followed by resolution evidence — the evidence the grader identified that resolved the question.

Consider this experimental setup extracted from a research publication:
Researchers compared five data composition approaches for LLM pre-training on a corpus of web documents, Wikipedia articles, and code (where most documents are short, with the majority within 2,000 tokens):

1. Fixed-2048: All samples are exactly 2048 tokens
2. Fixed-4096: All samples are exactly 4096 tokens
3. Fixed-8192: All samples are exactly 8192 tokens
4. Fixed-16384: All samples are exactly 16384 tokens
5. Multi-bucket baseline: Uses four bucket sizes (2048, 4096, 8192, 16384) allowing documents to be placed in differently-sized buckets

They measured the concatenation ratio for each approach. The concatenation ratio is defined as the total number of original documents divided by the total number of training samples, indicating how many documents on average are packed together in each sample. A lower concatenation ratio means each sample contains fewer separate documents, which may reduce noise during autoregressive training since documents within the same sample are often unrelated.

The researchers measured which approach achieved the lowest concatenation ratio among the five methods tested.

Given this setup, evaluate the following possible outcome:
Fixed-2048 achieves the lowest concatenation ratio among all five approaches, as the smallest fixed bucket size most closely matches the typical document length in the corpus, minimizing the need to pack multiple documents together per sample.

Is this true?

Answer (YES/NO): YES